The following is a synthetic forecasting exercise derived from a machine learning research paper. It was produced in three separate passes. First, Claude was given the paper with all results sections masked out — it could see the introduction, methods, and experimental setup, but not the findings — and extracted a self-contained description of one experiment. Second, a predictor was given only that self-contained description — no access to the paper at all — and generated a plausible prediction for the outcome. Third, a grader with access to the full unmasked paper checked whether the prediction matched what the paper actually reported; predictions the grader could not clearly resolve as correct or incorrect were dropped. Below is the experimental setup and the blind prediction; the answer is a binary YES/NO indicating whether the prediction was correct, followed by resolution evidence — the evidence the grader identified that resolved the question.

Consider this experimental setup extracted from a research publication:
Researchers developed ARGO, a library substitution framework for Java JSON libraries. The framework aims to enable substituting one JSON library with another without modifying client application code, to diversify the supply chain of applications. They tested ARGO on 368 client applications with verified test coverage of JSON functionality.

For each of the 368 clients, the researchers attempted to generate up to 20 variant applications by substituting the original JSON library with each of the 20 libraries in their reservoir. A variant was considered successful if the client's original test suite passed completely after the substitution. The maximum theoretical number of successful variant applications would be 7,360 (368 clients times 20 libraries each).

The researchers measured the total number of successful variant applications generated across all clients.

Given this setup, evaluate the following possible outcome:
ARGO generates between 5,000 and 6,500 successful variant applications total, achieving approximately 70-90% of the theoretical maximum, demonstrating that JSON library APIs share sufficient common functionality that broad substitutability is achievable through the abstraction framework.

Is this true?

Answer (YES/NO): NO